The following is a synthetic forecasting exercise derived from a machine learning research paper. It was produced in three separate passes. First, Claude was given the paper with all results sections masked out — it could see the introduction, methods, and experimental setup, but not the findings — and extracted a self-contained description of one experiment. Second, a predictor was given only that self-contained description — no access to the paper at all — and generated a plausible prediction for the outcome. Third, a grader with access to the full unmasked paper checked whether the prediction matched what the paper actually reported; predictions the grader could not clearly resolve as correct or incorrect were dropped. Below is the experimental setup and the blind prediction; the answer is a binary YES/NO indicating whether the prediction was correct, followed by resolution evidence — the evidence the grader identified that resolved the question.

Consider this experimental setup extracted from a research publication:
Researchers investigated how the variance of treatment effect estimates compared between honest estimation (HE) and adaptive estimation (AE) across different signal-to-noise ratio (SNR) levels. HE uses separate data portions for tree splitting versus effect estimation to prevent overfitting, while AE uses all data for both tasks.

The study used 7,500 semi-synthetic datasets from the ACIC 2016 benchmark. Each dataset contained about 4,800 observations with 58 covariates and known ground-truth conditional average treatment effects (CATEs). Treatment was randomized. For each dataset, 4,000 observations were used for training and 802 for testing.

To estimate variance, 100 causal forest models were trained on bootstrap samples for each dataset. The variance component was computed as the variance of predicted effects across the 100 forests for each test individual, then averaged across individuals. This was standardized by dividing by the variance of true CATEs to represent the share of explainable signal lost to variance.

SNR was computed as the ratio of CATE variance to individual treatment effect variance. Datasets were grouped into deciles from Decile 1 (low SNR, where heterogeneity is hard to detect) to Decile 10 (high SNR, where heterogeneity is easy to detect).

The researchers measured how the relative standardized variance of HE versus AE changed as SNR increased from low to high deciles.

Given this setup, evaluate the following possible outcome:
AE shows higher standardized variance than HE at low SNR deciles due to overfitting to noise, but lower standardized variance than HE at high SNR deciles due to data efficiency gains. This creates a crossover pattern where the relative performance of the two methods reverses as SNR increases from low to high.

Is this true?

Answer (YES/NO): NO